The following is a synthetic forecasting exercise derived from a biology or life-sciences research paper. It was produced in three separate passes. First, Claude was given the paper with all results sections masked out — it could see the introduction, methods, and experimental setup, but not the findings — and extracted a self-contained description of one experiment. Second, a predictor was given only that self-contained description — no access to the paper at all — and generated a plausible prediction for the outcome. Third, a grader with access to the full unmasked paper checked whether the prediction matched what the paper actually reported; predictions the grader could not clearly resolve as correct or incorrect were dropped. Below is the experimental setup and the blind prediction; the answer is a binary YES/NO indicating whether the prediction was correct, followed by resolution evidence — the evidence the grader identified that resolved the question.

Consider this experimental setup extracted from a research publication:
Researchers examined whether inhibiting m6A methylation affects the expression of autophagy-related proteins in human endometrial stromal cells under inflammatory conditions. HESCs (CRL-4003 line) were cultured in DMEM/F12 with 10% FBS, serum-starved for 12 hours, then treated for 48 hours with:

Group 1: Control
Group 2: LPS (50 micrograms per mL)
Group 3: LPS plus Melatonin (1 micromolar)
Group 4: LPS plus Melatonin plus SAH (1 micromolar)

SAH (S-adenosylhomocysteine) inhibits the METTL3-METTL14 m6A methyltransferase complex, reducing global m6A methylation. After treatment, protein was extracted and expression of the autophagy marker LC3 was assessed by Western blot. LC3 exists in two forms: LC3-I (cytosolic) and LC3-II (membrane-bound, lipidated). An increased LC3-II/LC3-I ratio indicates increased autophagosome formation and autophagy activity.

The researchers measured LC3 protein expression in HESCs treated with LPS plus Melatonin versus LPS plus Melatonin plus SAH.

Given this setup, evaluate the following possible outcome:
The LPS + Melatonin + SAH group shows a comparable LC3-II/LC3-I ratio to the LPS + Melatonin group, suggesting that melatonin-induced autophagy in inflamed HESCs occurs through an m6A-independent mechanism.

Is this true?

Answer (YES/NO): NO